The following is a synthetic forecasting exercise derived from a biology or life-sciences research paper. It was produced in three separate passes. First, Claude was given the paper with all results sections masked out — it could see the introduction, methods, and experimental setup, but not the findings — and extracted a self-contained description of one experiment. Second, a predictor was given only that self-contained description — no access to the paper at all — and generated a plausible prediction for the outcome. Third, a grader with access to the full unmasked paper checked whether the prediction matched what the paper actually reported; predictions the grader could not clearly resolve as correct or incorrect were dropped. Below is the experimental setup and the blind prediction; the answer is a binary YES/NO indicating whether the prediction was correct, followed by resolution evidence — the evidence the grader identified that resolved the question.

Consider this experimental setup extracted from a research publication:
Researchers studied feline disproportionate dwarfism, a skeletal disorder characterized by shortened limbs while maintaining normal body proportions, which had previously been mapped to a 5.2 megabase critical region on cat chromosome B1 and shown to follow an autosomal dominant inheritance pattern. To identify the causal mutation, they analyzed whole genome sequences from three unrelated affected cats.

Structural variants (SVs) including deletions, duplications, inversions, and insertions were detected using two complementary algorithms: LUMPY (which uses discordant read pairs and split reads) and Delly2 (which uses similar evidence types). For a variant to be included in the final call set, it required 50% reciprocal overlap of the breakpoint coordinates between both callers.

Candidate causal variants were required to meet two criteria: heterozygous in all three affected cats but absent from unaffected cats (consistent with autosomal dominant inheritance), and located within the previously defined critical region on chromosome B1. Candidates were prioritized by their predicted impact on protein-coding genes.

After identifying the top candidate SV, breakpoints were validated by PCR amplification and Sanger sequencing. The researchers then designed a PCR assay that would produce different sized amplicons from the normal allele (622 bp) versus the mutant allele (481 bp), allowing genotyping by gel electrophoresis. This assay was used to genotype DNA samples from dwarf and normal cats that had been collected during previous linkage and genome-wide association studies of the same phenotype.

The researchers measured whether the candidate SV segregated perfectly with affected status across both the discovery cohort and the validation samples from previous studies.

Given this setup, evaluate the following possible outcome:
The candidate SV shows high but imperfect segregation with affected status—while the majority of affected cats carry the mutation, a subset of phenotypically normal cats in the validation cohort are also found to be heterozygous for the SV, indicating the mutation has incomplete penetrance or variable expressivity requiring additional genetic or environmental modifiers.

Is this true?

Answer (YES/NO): NO